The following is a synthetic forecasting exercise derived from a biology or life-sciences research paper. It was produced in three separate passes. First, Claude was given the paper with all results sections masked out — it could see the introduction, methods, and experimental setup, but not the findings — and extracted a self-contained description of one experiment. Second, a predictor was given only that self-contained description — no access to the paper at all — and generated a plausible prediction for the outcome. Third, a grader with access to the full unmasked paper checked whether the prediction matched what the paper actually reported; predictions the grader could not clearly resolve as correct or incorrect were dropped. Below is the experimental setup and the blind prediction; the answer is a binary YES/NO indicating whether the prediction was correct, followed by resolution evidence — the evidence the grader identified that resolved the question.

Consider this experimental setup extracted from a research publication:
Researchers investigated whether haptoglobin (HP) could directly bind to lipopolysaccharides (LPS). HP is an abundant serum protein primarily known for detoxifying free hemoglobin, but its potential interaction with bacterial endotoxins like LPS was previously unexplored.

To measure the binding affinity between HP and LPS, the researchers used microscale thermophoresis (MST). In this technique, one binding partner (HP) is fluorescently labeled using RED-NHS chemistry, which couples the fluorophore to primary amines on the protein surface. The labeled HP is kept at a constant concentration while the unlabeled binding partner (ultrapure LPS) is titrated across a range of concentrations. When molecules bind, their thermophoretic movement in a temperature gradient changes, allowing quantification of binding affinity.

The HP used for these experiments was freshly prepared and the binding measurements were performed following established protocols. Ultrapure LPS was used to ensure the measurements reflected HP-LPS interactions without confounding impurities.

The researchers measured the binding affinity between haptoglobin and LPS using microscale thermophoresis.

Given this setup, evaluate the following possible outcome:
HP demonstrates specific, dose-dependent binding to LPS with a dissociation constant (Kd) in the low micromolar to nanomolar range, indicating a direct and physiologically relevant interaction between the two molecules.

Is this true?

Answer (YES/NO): YES